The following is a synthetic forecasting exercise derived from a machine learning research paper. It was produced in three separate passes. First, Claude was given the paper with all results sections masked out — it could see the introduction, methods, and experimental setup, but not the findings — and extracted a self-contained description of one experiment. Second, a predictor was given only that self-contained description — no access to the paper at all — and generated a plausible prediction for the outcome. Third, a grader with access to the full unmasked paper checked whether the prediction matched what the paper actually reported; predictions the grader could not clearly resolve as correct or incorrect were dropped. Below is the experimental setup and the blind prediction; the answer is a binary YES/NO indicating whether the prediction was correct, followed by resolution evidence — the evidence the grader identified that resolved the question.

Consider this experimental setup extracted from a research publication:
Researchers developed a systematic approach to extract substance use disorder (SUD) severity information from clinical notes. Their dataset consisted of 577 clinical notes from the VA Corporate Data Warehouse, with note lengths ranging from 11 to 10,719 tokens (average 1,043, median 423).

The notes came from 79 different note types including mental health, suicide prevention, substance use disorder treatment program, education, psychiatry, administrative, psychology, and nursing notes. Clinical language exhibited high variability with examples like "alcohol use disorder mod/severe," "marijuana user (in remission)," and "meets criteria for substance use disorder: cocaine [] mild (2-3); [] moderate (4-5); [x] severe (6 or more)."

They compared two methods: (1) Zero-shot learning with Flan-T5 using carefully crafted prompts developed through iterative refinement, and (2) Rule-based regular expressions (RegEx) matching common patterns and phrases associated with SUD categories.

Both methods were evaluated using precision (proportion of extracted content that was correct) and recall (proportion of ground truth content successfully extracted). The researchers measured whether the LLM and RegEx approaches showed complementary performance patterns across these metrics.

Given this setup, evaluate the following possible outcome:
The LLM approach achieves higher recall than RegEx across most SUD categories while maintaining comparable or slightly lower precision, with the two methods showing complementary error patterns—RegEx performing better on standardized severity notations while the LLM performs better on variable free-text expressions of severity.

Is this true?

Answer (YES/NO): NO